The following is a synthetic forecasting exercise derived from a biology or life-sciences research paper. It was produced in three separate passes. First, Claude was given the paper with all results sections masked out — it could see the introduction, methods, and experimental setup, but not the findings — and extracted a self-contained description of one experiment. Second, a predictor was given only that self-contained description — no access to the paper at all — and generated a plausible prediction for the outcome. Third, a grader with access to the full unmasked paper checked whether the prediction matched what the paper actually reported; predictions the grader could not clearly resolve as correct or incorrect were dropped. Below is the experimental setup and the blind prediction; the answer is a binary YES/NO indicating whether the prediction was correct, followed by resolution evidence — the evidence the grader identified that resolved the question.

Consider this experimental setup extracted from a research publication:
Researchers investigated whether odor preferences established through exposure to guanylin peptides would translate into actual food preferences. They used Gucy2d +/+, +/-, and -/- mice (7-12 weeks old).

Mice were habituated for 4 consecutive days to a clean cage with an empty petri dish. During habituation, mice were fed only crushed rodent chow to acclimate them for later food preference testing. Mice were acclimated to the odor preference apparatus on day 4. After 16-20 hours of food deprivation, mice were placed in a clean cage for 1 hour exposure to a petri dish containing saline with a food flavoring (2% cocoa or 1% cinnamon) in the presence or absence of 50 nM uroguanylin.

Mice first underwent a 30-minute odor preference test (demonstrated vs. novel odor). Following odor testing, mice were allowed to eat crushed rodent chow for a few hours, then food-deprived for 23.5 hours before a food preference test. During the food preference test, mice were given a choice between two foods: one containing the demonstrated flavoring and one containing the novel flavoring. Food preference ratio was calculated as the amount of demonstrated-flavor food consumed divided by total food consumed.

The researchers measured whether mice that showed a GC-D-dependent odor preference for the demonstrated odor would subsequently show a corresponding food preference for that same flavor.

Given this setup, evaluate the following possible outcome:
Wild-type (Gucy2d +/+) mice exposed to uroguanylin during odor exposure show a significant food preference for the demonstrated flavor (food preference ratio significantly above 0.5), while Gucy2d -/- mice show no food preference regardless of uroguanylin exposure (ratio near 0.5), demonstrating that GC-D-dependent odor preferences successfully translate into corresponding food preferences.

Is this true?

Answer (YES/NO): YES